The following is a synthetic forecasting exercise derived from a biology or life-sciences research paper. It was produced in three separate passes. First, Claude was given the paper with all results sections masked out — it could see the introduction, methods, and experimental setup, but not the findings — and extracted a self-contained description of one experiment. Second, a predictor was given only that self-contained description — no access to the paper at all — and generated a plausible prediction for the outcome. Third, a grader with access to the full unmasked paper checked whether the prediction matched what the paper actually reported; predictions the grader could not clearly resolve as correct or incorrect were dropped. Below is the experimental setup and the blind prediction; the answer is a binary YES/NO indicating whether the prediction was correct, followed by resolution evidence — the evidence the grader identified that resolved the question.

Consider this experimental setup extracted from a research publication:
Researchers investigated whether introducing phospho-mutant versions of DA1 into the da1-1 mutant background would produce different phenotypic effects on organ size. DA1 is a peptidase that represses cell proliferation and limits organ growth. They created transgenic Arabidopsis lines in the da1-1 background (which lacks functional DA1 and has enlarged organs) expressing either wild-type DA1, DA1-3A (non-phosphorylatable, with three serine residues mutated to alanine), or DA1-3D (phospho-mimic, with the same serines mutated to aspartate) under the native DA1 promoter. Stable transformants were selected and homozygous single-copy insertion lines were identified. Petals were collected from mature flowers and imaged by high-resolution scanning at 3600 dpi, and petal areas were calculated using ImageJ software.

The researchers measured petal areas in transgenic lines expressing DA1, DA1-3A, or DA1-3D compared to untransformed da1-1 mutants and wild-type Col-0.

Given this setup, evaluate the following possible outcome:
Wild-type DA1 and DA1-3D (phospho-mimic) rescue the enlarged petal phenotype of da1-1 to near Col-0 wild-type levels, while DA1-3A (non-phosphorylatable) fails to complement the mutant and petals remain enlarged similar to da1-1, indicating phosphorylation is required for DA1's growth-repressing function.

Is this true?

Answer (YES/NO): NO